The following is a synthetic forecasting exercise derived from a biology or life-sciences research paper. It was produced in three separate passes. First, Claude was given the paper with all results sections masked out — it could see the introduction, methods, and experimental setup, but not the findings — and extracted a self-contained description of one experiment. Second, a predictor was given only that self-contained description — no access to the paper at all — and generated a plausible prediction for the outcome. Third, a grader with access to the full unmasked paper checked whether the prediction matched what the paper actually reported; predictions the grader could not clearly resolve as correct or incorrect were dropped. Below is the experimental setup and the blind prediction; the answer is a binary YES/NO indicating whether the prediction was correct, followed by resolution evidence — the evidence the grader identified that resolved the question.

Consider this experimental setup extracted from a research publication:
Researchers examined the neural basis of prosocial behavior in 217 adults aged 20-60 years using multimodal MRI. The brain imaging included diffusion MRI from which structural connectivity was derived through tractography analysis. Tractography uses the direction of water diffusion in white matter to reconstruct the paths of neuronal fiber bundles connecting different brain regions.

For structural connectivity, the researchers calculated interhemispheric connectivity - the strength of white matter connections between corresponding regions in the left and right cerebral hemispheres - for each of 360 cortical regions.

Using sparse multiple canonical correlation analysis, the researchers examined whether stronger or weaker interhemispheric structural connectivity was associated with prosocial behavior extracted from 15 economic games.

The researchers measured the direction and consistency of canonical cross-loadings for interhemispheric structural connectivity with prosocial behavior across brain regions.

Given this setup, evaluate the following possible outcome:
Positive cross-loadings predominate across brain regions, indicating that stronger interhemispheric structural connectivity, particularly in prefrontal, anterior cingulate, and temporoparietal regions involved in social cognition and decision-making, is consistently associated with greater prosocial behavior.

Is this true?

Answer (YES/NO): NO